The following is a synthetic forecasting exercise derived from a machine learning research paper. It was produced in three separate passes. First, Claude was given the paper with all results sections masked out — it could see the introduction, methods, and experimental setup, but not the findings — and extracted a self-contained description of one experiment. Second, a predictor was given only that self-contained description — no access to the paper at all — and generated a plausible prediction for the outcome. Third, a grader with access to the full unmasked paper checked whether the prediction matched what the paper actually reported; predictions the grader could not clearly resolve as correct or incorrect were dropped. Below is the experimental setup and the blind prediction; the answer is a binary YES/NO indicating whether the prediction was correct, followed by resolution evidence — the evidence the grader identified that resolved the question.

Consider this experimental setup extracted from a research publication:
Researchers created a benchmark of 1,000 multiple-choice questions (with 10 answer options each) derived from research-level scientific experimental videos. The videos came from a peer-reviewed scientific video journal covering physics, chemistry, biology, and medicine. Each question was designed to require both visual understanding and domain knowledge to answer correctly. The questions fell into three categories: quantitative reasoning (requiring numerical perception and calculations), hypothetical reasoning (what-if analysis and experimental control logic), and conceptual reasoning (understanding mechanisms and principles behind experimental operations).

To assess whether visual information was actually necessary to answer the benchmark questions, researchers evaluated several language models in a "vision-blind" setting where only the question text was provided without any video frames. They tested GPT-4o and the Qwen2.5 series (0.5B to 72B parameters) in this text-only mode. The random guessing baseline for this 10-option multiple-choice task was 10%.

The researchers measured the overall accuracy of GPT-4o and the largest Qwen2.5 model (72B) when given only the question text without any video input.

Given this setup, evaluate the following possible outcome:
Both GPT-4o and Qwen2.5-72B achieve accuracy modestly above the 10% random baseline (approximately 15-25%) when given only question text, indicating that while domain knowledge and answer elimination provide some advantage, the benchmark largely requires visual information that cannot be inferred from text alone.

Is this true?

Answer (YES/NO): YES